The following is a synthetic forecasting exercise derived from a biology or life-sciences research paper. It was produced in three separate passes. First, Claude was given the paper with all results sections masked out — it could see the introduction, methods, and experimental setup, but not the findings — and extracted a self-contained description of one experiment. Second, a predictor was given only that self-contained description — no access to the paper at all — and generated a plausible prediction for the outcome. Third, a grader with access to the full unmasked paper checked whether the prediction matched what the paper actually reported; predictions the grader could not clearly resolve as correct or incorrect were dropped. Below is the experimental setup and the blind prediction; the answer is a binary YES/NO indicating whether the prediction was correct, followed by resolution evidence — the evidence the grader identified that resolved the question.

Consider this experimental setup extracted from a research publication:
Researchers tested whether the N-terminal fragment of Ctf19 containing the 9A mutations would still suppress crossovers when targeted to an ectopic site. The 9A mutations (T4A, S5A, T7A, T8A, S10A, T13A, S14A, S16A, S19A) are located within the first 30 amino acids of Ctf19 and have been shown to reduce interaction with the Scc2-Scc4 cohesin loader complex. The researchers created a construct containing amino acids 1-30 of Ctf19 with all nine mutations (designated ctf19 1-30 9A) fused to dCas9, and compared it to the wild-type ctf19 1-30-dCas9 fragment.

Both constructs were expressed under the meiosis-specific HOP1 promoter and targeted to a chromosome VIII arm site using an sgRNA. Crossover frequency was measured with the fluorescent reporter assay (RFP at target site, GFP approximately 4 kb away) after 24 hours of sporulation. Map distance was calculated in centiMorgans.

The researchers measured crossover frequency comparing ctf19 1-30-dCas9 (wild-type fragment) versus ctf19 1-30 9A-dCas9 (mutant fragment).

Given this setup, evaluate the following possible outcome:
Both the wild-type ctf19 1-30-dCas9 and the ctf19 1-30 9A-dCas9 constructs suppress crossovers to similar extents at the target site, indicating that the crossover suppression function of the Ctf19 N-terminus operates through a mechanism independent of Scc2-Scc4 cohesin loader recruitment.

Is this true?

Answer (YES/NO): NO